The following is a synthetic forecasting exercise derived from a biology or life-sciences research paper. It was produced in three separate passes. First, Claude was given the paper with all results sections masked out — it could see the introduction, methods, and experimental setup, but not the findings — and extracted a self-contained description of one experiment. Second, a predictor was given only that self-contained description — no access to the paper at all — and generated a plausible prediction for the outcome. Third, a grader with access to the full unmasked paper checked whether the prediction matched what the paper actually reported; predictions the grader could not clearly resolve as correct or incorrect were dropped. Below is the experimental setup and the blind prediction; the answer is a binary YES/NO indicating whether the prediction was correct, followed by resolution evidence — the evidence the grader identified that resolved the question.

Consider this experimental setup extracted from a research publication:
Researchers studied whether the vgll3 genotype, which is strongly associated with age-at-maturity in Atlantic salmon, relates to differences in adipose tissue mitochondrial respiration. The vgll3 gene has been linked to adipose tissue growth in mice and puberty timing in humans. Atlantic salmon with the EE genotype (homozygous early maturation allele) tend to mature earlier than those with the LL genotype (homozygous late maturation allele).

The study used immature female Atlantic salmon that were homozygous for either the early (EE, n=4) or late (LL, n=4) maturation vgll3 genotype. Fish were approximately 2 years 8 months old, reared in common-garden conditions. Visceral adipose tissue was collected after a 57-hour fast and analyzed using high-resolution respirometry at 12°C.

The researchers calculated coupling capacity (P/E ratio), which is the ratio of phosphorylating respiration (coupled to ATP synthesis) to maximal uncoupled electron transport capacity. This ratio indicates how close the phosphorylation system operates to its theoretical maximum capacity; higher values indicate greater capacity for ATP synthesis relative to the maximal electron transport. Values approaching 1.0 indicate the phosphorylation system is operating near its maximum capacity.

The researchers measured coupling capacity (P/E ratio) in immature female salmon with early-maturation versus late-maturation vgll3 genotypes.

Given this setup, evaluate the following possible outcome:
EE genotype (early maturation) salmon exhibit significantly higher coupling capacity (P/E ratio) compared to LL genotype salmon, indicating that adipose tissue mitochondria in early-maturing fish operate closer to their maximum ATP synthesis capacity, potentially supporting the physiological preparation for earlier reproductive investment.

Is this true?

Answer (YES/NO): NO